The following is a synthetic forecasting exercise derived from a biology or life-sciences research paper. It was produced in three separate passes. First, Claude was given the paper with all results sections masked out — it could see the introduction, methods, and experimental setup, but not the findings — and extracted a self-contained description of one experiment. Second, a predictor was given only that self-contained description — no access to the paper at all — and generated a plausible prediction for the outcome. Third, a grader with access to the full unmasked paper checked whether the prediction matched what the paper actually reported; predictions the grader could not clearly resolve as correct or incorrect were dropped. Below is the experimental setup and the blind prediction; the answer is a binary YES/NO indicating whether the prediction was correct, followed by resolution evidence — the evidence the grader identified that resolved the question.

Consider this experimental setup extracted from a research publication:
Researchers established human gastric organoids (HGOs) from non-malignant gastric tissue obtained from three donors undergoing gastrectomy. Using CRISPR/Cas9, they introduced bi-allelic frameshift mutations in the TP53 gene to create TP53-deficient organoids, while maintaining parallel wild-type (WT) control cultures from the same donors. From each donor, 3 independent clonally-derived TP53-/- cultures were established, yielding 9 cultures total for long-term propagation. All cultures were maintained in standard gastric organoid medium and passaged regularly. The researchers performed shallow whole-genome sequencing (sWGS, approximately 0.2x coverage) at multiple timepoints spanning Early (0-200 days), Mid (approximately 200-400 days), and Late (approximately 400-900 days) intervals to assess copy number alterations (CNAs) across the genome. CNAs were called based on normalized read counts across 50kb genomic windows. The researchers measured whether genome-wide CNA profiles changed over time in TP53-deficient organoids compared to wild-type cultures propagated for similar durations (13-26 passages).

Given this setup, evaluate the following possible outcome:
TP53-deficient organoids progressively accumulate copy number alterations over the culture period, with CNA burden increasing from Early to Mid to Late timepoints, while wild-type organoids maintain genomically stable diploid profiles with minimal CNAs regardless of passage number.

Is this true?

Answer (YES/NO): YES